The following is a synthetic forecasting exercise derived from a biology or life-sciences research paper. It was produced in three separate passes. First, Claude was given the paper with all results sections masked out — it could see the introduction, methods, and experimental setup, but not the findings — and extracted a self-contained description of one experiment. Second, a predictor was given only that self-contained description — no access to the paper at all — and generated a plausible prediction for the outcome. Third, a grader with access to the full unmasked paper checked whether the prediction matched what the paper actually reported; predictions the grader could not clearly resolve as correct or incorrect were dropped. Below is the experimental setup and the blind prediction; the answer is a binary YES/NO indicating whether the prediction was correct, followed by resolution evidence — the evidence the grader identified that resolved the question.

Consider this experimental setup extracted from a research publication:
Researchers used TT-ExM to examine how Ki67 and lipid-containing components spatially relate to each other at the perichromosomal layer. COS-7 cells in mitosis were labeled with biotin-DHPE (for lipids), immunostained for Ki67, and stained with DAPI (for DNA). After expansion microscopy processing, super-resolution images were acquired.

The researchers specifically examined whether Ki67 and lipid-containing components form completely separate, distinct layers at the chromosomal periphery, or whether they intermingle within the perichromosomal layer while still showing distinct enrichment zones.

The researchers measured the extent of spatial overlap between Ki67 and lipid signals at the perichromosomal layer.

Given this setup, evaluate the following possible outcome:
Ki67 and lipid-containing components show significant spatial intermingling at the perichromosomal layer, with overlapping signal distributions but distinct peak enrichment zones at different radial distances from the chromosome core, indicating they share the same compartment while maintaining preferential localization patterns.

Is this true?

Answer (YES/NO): YES